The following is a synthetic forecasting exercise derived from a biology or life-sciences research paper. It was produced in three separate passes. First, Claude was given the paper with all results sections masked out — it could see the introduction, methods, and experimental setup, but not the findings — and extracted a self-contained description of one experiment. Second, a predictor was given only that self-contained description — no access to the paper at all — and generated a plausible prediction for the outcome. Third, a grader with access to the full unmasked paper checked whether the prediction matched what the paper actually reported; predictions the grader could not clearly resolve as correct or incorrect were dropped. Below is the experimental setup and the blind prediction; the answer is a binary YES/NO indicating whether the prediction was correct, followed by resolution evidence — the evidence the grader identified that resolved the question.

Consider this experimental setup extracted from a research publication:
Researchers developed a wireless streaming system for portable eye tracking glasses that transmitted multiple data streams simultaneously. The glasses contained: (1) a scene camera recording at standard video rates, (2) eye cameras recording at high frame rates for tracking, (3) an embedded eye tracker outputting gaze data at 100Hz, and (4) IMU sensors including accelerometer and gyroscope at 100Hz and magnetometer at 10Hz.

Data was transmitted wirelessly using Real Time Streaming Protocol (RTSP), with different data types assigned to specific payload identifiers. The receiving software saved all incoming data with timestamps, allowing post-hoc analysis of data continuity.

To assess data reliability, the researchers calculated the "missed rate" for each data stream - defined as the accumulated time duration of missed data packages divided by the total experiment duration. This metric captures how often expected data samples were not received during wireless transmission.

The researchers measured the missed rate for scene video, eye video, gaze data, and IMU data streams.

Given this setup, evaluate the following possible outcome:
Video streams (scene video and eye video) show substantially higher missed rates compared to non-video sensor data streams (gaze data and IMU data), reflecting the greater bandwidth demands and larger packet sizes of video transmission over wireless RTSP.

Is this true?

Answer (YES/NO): NO